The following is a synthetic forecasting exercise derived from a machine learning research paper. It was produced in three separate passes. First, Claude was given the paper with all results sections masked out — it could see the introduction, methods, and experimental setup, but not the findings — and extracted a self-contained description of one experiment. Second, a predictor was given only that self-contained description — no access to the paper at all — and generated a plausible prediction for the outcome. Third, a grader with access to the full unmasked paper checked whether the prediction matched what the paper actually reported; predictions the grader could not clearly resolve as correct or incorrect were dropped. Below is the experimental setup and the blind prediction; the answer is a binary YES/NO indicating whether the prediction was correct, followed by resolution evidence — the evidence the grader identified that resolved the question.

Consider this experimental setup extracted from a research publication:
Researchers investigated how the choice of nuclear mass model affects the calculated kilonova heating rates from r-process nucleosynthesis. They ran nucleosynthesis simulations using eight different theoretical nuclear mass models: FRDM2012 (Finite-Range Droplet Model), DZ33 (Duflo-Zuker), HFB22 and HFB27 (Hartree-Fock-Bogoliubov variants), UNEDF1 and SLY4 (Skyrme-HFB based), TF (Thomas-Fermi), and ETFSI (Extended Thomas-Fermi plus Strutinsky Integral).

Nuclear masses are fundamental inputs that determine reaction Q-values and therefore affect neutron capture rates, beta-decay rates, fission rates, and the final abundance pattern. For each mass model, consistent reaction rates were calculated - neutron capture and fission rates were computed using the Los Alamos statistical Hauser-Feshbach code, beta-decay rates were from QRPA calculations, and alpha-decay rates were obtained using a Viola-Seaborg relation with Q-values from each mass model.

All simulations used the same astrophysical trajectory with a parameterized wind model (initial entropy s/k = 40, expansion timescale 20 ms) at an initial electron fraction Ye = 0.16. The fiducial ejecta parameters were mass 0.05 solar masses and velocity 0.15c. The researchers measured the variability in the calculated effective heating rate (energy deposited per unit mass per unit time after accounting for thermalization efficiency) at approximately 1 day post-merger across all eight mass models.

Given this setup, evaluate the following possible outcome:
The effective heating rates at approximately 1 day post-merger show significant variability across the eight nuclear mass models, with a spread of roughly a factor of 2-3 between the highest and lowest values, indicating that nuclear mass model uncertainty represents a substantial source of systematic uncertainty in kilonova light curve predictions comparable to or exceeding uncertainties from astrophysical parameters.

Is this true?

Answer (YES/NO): NO